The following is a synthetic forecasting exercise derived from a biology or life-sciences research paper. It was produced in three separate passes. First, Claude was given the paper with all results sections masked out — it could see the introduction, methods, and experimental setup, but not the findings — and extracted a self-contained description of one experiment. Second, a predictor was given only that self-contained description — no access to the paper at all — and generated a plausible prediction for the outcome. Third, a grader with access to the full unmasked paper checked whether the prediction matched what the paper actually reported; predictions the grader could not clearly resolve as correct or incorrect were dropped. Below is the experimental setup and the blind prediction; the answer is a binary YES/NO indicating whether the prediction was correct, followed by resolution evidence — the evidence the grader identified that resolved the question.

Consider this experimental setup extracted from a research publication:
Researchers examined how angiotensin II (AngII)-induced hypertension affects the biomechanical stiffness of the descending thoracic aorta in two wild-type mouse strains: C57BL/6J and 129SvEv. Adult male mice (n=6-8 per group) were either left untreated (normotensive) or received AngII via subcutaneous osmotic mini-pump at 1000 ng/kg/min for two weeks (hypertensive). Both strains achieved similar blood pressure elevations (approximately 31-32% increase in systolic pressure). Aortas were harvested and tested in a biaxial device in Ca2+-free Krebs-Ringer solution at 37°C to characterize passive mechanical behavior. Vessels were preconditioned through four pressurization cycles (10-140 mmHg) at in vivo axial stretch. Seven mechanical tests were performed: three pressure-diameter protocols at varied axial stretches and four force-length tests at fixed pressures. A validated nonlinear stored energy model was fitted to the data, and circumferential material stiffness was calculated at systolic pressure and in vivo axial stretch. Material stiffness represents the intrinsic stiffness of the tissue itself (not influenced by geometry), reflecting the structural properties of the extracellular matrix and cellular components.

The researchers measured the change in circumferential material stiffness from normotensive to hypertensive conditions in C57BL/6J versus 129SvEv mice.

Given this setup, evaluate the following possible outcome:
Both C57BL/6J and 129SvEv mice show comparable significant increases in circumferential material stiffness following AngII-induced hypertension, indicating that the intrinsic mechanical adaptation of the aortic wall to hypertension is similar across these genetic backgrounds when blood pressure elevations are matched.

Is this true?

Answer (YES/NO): NO